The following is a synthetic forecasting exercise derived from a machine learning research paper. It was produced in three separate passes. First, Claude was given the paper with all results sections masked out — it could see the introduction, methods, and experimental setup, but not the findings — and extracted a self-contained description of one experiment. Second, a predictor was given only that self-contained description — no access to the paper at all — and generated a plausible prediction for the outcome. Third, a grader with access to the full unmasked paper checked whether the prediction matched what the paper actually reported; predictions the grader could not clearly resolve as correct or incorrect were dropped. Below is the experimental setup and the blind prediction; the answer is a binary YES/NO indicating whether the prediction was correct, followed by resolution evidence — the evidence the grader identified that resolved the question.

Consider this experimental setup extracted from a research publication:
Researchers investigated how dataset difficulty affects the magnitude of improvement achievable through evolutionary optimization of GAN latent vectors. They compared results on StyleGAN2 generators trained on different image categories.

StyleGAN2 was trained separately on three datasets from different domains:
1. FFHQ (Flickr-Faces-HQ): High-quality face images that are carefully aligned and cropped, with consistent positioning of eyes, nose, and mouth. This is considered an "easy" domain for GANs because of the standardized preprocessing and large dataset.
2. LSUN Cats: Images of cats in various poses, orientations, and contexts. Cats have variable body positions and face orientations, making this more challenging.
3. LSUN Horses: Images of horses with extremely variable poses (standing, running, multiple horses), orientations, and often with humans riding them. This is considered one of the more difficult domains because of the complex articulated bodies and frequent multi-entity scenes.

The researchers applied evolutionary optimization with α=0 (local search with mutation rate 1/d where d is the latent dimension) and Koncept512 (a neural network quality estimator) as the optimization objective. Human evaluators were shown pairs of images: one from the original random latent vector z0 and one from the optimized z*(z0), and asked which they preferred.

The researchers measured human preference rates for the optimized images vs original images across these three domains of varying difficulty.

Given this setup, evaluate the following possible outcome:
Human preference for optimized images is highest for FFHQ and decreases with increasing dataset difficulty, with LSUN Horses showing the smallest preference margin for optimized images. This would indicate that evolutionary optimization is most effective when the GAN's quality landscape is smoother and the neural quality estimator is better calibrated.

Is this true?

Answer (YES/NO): NO